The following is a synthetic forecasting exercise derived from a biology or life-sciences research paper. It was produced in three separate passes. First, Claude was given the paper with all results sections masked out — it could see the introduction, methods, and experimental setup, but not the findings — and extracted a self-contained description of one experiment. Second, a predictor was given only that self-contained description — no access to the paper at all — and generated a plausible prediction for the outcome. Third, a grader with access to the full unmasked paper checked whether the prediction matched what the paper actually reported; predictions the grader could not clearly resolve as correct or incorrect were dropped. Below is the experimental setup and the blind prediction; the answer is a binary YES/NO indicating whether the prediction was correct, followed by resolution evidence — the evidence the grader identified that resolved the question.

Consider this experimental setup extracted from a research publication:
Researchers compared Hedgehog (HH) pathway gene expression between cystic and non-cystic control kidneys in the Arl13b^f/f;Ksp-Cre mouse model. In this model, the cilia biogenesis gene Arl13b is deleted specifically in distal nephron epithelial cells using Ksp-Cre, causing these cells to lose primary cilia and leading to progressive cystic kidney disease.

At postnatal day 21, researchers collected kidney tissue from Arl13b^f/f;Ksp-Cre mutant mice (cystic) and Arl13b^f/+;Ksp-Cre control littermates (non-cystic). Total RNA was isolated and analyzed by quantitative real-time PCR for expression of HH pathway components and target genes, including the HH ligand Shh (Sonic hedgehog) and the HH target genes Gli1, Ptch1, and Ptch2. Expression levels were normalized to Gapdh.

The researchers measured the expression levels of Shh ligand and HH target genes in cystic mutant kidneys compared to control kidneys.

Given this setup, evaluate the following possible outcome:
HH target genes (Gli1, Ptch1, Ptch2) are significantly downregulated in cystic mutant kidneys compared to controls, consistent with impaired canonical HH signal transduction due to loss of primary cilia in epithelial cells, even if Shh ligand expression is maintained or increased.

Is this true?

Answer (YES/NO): NO